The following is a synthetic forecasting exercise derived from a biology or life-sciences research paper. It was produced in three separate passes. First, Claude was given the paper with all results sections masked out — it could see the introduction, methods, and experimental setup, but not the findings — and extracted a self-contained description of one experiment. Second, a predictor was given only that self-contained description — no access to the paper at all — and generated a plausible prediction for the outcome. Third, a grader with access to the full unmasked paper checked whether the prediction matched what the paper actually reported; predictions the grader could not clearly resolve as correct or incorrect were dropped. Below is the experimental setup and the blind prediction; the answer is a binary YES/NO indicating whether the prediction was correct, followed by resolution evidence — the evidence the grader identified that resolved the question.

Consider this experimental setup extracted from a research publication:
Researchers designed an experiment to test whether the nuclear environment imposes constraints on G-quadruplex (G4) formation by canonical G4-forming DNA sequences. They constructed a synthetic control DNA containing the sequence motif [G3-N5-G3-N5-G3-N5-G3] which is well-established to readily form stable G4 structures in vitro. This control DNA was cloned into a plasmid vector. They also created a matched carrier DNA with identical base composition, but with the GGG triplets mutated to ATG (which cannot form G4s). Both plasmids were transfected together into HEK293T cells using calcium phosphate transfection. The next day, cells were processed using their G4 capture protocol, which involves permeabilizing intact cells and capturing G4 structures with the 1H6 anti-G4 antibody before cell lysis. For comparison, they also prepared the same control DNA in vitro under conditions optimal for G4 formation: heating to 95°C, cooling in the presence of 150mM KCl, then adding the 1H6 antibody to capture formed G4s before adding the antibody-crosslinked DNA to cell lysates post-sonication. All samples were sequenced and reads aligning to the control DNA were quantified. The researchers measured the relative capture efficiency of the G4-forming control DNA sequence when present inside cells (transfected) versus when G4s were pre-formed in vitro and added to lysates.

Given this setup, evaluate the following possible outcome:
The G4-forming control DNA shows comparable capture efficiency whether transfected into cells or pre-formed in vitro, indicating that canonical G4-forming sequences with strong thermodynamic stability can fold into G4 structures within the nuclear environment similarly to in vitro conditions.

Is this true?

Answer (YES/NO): NO